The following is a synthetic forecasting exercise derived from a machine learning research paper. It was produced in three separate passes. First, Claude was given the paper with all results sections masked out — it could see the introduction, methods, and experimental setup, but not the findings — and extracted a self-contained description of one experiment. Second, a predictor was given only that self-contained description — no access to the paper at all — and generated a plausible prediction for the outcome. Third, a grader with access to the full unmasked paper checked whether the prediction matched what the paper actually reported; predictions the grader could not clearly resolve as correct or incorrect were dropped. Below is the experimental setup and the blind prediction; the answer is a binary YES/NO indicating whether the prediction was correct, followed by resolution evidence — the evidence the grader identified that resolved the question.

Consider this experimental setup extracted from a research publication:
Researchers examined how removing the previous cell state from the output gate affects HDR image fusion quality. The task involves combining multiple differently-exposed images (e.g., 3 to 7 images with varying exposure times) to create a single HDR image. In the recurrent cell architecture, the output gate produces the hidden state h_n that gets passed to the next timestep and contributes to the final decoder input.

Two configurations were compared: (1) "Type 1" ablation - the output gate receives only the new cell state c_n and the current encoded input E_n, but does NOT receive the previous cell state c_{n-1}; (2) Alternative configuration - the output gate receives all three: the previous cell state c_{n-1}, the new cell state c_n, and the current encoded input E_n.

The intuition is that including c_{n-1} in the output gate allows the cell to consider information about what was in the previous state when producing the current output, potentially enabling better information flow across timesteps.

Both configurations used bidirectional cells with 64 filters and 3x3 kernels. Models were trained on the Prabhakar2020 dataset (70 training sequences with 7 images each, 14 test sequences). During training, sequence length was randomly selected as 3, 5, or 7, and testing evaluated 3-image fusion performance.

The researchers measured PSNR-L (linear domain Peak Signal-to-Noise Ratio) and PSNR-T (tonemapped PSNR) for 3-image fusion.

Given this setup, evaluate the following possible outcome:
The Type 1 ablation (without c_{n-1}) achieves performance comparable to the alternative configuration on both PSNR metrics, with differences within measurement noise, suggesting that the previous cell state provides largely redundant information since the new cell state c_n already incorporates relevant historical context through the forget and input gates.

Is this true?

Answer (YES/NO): NO